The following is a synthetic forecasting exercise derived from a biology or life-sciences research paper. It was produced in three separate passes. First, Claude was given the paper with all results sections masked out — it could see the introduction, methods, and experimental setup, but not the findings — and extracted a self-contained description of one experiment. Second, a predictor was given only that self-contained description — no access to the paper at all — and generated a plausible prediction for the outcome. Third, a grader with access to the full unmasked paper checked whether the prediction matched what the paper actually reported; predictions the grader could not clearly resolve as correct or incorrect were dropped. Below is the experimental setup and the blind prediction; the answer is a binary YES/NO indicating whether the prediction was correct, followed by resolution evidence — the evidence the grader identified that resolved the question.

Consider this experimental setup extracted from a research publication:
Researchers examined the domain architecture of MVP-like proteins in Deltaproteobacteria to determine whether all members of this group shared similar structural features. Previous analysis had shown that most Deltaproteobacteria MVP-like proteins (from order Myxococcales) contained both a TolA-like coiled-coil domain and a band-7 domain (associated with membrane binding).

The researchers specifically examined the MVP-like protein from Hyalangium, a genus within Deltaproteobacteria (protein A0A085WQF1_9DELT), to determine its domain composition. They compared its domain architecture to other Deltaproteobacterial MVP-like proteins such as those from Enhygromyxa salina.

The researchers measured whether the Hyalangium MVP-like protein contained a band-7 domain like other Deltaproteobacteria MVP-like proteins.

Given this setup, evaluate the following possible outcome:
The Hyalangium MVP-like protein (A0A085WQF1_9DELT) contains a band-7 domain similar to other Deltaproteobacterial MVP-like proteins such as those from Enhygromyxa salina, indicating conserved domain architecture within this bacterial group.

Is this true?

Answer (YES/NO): NO